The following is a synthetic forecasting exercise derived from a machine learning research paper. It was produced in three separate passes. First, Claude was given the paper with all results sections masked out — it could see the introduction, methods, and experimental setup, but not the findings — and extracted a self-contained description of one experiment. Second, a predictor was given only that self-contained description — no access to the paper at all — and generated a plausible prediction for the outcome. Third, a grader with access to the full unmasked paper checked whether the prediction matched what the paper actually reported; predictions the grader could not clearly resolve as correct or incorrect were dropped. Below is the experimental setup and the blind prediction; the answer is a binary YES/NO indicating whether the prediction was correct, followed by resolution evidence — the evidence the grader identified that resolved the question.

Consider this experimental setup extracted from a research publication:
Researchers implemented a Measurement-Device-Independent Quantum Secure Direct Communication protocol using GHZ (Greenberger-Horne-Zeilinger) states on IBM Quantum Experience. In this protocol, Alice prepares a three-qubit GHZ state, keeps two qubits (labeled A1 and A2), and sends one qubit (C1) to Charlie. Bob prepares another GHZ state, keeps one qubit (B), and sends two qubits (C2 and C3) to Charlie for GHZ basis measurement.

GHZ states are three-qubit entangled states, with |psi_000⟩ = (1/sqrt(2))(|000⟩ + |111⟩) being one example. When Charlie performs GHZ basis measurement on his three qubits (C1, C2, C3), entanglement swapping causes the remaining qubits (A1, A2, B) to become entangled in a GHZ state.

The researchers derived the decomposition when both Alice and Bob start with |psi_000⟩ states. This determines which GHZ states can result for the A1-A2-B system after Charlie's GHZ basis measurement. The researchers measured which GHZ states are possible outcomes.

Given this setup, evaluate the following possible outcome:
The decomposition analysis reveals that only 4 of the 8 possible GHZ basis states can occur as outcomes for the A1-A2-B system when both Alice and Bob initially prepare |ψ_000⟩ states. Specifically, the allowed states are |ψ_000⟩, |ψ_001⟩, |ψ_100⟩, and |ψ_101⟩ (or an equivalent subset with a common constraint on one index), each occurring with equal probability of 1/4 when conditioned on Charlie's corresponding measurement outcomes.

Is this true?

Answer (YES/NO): NO